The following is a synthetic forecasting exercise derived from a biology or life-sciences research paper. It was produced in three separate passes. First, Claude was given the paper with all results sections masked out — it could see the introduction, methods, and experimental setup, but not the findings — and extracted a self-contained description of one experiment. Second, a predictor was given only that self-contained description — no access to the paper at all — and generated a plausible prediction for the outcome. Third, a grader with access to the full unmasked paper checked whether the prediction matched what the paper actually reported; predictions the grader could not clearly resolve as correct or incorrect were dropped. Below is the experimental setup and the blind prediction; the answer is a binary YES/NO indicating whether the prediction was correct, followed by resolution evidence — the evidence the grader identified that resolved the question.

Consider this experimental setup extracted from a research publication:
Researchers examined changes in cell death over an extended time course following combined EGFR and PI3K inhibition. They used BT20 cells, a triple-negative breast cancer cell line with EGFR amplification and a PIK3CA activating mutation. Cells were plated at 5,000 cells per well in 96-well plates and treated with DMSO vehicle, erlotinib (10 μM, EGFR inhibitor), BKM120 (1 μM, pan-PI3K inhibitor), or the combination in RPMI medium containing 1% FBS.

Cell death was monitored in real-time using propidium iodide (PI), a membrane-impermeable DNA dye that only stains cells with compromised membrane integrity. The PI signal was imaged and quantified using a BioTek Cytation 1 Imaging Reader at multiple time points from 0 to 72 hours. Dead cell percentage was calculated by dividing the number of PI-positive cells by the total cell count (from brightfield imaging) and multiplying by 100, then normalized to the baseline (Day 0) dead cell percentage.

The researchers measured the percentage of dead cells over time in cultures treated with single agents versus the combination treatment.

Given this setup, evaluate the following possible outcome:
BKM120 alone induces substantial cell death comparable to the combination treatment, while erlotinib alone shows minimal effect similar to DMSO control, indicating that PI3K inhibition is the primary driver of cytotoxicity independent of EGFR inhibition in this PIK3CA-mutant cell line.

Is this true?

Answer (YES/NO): NO